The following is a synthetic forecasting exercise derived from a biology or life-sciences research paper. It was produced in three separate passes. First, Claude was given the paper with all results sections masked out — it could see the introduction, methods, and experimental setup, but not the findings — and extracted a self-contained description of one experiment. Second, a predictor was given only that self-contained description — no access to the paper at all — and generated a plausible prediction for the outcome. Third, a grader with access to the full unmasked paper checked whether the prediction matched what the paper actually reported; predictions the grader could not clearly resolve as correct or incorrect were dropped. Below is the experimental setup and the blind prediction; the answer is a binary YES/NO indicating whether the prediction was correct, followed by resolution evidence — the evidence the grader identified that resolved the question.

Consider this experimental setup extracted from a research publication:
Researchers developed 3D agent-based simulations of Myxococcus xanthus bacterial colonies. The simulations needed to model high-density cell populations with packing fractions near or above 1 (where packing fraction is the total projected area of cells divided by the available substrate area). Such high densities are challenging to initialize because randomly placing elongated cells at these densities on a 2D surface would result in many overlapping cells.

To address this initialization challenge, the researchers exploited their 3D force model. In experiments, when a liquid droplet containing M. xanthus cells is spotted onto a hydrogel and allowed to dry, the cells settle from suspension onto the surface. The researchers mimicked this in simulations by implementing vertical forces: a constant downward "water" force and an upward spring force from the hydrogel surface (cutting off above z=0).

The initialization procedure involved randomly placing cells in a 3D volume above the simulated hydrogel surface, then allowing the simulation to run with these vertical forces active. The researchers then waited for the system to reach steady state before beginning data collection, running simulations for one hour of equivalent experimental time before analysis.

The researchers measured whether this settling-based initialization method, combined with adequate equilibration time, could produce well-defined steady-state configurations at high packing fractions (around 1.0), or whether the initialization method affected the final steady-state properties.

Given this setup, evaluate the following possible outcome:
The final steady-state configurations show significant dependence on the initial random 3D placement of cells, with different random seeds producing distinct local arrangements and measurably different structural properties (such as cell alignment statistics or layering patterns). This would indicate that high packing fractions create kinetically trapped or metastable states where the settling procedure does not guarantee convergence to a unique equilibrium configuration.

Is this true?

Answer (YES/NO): NO